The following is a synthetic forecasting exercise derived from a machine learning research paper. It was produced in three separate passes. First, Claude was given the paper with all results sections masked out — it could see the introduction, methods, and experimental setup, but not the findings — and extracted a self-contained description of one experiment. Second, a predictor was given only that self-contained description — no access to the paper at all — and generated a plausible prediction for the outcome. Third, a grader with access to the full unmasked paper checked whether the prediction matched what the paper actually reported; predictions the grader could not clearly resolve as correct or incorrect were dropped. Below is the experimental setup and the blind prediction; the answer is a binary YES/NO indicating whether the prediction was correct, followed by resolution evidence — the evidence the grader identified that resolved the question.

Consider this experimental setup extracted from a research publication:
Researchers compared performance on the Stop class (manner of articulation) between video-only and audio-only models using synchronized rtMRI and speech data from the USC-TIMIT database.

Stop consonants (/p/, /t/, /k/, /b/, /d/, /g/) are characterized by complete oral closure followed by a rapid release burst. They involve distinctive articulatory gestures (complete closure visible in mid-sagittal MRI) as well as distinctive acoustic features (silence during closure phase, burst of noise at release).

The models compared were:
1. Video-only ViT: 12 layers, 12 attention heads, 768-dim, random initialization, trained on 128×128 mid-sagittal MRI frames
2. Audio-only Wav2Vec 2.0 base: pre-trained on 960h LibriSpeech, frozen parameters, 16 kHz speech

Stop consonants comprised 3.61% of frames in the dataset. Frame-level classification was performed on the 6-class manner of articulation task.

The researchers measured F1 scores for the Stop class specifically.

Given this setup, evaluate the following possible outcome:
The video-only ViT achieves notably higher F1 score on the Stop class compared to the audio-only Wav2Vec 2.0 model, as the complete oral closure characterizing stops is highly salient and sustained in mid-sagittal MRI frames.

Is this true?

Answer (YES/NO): NO